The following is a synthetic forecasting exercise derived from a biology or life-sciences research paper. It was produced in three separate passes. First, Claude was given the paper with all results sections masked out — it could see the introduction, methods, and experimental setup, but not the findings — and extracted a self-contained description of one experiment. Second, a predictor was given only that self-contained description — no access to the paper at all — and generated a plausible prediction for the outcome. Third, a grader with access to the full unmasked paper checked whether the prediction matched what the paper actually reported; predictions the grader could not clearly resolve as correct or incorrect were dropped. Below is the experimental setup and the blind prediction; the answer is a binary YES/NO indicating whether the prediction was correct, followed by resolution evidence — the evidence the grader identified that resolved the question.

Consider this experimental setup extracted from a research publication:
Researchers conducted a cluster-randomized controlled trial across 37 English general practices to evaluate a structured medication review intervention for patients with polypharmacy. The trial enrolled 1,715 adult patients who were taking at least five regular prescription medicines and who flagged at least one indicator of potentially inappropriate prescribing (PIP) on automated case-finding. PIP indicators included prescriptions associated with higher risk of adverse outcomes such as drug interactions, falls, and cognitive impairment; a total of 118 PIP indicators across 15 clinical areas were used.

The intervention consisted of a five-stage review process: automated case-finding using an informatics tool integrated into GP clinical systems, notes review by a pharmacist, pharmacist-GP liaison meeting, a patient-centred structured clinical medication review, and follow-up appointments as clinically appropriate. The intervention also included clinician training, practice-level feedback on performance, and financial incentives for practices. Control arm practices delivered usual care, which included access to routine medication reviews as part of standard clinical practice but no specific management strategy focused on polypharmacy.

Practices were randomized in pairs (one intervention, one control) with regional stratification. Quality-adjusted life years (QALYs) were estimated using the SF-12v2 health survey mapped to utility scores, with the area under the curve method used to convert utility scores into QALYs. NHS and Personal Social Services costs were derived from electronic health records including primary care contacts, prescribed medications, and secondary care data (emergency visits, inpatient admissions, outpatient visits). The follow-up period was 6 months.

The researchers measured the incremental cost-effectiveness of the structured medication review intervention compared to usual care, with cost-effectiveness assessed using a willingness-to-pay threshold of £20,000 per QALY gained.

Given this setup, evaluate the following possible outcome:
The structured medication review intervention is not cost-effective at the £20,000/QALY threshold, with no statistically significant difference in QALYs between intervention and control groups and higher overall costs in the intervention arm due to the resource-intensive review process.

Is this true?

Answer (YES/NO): YES